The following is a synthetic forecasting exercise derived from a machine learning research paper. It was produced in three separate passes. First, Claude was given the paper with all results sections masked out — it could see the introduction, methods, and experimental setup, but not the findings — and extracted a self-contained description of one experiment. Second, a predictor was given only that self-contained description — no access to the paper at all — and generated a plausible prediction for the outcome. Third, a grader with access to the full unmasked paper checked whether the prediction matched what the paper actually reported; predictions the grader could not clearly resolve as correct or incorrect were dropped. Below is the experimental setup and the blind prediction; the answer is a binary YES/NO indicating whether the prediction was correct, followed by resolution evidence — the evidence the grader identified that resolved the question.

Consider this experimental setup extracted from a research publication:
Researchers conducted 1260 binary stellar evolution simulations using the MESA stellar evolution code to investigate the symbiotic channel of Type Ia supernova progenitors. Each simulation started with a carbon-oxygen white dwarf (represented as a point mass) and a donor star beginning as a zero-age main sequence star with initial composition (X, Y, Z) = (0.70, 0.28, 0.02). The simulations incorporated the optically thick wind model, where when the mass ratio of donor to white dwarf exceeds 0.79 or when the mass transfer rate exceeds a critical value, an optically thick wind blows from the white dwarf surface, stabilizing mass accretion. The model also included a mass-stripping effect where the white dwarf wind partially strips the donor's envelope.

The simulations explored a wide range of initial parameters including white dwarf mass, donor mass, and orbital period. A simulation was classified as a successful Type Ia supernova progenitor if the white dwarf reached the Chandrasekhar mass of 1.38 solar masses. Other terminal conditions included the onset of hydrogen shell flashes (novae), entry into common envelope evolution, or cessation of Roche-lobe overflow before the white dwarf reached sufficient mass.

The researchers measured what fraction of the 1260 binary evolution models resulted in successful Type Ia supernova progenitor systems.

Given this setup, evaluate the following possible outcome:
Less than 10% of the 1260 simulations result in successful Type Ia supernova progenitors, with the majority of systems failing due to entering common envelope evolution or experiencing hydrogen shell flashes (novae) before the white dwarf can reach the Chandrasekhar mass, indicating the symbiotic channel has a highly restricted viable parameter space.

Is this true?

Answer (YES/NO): NO